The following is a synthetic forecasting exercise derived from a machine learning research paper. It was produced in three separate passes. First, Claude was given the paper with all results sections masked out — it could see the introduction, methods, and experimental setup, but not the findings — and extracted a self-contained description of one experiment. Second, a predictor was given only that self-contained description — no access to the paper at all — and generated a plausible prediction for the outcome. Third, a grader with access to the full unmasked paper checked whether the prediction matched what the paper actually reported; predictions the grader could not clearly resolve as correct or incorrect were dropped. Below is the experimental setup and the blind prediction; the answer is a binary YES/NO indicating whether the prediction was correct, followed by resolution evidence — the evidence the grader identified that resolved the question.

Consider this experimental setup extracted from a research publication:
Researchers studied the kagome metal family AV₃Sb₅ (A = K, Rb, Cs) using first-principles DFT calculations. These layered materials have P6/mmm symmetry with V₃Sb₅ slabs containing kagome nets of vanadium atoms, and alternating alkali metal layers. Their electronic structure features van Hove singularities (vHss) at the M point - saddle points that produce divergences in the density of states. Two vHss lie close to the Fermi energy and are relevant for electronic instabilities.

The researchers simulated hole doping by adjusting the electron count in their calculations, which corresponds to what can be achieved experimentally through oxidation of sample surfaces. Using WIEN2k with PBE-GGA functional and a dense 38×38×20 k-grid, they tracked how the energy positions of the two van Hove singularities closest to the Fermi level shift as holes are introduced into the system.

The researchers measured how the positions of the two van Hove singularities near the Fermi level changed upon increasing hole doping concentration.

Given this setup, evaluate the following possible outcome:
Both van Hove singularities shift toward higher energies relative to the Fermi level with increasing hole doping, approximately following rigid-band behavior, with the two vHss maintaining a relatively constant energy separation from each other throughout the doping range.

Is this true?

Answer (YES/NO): NO